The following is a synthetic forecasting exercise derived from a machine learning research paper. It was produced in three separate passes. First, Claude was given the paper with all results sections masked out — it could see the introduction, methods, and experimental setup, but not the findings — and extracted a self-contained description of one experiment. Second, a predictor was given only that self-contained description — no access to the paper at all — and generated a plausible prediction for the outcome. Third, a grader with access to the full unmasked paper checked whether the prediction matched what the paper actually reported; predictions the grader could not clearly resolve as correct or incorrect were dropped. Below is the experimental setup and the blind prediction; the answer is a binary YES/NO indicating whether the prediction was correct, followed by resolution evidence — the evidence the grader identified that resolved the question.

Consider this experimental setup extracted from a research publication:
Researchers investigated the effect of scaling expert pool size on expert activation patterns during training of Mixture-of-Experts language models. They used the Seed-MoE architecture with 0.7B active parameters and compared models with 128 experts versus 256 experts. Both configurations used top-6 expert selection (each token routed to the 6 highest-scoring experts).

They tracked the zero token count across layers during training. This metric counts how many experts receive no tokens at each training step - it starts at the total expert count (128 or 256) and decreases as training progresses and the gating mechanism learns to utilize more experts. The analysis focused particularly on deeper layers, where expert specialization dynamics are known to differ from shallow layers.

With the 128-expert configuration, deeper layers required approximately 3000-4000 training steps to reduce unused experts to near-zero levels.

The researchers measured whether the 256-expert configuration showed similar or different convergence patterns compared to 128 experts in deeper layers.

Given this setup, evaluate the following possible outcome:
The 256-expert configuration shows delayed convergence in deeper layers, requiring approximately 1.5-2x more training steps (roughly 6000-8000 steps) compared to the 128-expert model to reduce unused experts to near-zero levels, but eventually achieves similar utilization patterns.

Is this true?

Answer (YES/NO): NO